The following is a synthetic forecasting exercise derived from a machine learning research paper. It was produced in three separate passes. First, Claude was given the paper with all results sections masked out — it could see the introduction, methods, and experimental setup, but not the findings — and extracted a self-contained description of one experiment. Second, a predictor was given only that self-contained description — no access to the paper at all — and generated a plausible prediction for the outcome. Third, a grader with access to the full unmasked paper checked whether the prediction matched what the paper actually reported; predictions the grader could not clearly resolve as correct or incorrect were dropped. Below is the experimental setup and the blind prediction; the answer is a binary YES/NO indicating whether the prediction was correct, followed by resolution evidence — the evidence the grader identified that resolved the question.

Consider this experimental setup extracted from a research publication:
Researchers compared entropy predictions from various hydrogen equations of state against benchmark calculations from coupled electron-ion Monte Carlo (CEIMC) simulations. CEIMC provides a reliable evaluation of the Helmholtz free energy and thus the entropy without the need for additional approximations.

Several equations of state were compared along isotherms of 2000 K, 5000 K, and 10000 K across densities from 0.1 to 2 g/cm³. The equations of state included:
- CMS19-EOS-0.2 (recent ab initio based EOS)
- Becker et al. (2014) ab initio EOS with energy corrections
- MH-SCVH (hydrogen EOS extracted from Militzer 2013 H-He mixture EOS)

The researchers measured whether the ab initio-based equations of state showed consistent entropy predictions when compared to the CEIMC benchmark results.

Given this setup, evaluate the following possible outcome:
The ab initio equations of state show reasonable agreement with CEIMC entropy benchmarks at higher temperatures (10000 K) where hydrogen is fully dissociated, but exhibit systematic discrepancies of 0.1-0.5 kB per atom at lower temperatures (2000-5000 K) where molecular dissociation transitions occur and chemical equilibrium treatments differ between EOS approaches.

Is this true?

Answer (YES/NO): NO